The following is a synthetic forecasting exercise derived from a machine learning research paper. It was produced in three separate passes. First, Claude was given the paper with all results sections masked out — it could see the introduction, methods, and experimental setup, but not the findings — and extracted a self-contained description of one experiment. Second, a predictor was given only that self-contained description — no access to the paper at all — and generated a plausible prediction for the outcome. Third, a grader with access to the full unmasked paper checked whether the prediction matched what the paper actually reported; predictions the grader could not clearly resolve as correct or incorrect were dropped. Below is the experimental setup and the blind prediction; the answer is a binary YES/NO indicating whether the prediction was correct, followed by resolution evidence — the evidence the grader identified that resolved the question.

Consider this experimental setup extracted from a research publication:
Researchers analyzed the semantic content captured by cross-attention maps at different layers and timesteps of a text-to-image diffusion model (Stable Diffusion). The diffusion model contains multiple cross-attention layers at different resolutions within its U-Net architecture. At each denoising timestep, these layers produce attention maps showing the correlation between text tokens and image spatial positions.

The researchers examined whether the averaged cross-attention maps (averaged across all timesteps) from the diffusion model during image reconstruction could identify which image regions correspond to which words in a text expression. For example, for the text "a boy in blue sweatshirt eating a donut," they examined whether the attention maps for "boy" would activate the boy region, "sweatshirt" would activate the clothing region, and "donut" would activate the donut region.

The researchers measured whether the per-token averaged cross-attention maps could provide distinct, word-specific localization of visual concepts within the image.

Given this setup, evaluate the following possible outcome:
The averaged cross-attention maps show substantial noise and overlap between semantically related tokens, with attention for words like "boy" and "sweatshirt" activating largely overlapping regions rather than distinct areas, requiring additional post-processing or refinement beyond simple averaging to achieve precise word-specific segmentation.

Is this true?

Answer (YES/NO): NO